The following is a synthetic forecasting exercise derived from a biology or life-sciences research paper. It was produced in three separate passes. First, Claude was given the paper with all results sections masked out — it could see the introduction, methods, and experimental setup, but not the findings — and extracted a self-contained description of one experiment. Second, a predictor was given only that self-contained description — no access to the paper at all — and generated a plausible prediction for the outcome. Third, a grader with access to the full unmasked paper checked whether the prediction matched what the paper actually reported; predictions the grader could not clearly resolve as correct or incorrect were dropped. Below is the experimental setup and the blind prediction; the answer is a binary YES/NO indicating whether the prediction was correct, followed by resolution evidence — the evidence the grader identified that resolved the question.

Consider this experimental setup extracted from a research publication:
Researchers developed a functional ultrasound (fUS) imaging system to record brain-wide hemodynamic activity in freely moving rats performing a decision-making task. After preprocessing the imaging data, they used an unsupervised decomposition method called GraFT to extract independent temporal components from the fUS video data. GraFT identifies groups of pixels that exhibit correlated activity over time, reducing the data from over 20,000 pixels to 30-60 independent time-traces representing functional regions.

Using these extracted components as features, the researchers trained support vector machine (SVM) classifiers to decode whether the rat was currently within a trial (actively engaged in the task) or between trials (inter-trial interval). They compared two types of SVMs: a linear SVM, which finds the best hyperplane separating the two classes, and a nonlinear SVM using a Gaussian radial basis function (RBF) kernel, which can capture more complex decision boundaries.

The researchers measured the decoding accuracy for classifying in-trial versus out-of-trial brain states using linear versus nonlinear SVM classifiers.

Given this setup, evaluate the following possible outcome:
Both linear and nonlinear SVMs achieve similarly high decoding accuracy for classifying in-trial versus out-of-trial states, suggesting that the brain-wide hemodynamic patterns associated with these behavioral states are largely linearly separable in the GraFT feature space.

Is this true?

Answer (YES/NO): NO